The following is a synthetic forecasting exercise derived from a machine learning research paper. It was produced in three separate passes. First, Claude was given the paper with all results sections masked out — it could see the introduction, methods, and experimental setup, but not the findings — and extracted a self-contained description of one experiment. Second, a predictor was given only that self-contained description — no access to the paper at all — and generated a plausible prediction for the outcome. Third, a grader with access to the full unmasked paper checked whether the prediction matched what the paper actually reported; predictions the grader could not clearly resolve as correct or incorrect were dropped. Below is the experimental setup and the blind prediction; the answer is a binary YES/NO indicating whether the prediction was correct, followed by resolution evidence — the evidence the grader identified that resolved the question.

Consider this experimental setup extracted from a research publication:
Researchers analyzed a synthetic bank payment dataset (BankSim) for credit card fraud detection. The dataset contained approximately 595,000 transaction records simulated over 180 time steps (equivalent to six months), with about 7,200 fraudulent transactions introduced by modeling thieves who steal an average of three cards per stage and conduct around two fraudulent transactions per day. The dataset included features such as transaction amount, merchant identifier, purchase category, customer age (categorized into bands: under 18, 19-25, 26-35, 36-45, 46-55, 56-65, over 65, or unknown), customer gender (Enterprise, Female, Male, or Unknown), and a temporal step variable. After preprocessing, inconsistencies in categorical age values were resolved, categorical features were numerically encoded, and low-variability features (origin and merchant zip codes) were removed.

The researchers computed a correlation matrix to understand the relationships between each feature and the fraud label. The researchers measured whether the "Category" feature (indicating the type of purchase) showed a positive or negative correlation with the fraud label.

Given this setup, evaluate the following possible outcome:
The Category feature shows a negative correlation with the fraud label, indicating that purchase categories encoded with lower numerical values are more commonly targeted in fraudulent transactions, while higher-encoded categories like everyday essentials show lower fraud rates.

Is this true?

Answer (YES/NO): YES